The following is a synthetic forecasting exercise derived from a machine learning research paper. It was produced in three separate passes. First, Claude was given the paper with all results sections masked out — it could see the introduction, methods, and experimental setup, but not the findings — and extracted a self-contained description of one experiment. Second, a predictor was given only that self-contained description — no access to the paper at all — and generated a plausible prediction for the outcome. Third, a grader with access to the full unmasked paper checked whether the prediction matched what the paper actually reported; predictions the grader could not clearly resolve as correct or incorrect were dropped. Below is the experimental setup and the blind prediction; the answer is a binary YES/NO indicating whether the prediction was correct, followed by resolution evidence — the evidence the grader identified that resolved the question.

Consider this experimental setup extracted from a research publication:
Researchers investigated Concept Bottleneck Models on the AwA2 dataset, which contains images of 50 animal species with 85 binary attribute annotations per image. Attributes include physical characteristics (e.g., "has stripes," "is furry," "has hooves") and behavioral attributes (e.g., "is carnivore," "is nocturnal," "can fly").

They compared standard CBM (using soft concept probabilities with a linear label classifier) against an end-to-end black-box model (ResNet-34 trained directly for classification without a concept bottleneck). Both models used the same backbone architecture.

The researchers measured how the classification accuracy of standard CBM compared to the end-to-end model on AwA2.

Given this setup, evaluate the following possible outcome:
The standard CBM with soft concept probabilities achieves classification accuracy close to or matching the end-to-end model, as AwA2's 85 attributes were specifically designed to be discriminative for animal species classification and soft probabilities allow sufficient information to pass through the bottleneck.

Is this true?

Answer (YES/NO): NO